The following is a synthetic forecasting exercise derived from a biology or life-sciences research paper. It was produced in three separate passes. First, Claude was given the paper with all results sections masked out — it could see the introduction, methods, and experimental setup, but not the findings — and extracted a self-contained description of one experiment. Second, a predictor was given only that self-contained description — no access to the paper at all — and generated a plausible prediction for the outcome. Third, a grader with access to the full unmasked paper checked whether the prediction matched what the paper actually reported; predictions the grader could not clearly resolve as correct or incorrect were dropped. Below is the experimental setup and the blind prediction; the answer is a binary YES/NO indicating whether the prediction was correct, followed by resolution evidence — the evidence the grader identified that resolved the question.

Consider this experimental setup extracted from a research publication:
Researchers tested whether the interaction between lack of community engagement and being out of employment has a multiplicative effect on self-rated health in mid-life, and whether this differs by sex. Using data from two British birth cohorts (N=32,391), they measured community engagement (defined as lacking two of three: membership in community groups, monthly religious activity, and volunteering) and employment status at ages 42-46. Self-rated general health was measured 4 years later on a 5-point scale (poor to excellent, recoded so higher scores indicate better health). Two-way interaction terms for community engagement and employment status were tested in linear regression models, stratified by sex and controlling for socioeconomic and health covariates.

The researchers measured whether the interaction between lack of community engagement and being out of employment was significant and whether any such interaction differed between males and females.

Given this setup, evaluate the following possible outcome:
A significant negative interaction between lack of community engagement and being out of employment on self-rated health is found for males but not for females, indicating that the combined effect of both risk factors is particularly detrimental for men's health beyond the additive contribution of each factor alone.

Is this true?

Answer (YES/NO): NO